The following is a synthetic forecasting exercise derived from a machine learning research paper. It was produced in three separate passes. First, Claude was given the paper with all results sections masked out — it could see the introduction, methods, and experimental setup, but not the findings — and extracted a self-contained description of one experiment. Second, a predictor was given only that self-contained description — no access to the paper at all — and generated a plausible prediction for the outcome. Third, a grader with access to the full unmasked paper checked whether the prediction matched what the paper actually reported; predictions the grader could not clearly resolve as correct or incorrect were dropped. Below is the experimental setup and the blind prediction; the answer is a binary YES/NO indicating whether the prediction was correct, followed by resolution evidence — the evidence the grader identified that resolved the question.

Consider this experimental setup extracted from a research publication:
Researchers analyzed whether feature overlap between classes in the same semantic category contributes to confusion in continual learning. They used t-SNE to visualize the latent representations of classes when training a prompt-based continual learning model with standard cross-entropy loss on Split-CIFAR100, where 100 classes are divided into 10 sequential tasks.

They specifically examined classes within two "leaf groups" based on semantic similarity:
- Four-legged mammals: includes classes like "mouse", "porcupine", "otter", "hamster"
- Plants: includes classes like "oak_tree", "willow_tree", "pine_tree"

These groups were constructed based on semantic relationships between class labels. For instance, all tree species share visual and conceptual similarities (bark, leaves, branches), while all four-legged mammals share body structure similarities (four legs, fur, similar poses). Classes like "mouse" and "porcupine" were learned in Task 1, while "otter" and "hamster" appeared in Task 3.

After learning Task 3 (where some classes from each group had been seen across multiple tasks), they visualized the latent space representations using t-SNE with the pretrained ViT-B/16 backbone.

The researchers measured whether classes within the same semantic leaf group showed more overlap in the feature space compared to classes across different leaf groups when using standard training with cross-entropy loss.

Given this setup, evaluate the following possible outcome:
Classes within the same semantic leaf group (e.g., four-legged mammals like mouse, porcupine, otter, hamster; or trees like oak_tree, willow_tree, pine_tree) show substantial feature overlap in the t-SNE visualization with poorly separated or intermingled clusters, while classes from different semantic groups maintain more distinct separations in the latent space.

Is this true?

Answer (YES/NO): YES